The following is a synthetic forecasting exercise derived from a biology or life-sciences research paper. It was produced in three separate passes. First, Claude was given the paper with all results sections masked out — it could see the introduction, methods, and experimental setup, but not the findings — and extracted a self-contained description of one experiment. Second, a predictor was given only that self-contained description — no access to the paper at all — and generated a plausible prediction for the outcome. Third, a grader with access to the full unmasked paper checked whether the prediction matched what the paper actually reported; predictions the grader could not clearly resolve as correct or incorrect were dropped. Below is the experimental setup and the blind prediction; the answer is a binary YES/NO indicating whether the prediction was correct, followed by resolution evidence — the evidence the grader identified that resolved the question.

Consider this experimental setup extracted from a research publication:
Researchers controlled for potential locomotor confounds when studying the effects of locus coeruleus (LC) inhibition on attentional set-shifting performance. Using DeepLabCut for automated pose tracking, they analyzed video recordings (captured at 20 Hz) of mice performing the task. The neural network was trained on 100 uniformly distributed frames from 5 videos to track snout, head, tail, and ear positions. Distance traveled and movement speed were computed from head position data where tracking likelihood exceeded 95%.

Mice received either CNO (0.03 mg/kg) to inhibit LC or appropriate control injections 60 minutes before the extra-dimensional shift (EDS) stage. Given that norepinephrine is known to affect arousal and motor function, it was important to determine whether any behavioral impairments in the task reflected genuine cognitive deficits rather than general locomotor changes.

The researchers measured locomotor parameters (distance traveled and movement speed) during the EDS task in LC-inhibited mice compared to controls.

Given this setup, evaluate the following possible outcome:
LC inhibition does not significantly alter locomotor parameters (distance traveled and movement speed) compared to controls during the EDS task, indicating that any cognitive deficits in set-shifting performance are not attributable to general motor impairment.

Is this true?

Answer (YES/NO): YES